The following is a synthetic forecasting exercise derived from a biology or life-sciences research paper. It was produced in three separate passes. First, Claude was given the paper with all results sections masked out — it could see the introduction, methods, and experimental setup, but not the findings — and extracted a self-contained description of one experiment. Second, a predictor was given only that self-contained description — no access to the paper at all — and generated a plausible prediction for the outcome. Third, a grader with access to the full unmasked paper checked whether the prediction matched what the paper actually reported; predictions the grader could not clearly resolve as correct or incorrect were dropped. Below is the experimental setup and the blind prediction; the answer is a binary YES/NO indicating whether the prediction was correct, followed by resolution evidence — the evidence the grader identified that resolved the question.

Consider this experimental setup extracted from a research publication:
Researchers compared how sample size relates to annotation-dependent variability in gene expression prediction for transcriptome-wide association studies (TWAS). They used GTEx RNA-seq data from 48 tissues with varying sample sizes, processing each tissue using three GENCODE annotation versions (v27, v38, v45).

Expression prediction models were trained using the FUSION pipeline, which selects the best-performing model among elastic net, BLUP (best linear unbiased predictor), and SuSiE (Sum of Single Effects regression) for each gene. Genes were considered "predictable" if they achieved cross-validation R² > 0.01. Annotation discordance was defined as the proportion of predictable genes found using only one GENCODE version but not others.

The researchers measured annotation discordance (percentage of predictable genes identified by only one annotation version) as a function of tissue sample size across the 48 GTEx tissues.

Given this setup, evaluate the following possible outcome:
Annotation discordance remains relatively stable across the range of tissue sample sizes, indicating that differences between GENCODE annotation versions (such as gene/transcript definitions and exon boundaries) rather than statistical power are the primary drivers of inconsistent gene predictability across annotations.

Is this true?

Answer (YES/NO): NO